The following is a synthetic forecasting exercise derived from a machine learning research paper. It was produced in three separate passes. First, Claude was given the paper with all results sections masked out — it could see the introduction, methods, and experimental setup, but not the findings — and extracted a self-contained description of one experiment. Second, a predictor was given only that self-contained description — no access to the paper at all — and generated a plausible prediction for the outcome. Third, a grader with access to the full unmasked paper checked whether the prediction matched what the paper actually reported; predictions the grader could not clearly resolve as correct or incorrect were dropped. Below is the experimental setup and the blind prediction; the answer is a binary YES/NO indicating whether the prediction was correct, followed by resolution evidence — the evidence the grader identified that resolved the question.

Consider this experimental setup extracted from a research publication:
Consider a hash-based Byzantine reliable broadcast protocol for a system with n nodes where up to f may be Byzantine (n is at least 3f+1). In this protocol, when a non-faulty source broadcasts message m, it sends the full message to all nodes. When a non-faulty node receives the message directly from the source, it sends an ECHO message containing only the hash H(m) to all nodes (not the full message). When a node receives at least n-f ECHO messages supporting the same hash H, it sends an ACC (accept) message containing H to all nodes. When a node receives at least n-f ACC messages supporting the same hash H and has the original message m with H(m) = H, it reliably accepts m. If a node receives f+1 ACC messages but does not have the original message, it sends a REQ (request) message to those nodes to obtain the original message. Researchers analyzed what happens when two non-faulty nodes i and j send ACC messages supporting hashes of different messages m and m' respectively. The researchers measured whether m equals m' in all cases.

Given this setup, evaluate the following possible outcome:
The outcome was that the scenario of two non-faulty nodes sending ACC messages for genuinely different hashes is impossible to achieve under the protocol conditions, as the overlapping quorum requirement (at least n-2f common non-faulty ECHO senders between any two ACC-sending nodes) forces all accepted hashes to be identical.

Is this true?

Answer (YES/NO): YES